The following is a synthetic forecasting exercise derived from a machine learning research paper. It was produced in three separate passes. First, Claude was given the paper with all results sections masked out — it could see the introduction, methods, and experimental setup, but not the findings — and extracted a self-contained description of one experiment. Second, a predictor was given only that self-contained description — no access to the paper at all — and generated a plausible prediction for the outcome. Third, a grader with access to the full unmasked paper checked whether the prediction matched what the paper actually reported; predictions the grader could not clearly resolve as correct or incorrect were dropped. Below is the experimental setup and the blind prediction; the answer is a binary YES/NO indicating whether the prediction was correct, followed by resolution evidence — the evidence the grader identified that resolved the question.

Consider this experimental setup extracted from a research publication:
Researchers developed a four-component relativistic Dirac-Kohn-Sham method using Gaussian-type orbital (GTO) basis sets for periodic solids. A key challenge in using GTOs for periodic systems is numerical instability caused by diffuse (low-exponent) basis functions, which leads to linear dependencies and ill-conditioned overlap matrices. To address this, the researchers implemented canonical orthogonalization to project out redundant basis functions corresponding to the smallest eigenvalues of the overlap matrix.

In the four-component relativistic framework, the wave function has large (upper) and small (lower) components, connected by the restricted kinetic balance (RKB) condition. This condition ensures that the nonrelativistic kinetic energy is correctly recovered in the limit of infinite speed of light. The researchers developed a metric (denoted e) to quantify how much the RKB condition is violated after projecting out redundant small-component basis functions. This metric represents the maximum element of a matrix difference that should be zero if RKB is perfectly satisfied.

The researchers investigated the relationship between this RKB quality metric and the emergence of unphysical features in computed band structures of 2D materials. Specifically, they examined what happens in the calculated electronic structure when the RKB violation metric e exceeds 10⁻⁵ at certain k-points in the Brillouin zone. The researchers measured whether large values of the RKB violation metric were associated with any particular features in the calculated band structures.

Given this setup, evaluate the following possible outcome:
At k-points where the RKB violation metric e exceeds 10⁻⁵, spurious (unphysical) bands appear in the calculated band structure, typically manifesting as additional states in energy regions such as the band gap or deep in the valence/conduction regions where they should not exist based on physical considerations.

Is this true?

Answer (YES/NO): YES